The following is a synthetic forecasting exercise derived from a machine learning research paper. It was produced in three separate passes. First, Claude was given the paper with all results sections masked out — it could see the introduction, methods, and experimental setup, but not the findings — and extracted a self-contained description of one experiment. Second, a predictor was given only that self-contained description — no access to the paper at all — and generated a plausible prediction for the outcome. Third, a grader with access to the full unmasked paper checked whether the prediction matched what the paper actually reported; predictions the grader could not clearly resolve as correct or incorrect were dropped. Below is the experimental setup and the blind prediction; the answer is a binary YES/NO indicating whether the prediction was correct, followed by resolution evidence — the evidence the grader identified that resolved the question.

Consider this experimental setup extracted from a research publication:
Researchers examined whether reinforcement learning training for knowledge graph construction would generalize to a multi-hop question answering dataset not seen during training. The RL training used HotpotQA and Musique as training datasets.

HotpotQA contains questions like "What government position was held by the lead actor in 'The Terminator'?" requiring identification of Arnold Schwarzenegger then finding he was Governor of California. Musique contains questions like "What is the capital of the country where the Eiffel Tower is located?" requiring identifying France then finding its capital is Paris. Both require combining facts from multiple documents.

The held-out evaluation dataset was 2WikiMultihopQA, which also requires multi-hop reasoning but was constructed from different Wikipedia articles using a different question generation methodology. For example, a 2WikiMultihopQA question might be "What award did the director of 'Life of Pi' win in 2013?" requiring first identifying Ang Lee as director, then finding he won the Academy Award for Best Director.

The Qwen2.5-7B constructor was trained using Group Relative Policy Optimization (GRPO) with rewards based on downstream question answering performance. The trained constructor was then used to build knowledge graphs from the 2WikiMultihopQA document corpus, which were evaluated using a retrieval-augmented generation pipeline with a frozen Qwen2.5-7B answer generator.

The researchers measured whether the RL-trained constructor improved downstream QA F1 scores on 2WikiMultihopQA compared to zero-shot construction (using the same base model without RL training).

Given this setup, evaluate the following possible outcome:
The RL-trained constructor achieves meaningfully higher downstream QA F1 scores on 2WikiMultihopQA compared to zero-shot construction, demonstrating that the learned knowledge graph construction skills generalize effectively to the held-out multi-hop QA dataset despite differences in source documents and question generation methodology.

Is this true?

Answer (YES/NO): YES